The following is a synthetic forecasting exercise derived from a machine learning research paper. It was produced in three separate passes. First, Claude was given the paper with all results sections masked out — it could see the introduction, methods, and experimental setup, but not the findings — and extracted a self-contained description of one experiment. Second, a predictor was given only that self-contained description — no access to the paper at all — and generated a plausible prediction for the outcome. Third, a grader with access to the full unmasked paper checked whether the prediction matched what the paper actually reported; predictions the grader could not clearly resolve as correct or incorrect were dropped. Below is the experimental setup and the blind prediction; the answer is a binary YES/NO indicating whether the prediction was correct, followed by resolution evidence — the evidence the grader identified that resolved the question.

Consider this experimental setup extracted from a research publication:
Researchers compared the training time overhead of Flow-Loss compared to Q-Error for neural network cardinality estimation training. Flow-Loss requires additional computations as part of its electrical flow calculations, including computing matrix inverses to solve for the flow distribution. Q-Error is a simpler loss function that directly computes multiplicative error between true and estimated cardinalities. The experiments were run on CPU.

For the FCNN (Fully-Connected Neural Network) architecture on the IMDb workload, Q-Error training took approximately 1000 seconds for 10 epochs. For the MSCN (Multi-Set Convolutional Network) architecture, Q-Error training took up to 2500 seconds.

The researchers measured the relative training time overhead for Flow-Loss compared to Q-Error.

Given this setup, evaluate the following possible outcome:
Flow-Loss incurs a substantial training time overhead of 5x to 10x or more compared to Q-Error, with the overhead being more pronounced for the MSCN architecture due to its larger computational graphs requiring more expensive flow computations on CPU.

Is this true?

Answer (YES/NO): NO